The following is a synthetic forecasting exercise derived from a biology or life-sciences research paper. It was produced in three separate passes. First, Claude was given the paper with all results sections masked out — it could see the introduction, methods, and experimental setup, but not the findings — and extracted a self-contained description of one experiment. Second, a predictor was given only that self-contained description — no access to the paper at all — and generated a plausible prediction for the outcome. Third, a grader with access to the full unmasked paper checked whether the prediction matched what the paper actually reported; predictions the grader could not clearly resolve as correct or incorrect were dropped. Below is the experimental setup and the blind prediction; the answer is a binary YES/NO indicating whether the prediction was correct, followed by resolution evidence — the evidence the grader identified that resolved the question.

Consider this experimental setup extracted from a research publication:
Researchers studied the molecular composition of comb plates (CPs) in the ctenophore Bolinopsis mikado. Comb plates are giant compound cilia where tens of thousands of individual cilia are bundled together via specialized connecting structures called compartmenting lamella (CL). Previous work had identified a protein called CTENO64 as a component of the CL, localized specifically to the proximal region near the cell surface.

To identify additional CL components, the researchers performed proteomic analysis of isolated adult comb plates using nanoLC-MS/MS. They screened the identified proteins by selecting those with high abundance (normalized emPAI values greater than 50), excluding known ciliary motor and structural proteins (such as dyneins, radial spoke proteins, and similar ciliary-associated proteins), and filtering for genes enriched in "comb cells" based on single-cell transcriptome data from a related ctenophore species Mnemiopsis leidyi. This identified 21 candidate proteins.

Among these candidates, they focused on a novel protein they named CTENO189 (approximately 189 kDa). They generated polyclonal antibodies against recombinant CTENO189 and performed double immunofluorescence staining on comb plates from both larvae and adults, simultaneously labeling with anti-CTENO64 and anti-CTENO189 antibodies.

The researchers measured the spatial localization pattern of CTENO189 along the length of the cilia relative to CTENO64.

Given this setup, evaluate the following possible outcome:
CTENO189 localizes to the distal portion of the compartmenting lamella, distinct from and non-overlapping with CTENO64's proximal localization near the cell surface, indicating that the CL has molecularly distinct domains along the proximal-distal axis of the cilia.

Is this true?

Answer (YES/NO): YES